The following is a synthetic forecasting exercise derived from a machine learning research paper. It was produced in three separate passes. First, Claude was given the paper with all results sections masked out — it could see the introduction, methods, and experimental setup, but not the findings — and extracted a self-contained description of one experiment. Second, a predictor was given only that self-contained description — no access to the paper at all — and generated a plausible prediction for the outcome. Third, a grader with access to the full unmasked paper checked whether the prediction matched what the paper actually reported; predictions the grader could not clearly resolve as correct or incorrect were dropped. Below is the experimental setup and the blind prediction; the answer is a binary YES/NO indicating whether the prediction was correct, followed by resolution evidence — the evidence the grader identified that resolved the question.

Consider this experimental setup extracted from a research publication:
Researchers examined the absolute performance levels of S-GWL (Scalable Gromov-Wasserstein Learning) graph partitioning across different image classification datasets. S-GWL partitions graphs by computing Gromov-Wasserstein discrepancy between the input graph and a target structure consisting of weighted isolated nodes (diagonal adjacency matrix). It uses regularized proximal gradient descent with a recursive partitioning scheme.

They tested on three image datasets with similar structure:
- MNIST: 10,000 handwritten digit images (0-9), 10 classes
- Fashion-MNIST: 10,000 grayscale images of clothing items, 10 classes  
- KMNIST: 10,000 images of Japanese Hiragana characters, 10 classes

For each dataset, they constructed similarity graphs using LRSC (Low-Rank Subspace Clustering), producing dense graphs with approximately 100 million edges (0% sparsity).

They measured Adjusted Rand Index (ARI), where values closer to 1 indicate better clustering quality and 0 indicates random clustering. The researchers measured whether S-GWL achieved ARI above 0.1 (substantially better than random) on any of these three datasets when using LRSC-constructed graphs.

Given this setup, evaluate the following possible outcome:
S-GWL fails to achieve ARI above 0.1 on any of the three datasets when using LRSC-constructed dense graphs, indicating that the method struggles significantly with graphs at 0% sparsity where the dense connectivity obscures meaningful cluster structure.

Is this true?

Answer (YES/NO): YES